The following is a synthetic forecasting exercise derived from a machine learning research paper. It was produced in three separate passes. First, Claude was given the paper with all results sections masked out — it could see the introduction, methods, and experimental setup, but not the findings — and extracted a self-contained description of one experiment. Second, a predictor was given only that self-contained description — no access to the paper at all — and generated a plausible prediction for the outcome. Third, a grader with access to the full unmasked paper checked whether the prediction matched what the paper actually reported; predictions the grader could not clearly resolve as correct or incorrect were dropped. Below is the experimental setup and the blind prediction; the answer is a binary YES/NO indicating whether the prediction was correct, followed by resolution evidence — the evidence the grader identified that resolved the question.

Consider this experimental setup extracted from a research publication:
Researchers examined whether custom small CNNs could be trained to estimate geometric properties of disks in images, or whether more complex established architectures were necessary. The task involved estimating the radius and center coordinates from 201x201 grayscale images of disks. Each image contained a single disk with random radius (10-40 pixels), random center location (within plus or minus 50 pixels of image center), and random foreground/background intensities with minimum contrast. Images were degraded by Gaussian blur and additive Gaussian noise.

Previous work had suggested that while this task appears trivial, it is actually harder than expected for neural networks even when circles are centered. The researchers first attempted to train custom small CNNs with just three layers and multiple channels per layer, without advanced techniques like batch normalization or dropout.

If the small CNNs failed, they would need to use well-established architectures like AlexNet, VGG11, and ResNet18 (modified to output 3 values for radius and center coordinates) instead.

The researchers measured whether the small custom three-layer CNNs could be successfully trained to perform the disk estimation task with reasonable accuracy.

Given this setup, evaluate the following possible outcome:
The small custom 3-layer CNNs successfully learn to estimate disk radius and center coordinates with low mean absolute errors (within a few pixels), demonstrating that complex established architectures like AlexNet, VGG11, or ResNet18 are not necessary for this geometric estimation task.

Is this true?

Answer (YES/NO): NO